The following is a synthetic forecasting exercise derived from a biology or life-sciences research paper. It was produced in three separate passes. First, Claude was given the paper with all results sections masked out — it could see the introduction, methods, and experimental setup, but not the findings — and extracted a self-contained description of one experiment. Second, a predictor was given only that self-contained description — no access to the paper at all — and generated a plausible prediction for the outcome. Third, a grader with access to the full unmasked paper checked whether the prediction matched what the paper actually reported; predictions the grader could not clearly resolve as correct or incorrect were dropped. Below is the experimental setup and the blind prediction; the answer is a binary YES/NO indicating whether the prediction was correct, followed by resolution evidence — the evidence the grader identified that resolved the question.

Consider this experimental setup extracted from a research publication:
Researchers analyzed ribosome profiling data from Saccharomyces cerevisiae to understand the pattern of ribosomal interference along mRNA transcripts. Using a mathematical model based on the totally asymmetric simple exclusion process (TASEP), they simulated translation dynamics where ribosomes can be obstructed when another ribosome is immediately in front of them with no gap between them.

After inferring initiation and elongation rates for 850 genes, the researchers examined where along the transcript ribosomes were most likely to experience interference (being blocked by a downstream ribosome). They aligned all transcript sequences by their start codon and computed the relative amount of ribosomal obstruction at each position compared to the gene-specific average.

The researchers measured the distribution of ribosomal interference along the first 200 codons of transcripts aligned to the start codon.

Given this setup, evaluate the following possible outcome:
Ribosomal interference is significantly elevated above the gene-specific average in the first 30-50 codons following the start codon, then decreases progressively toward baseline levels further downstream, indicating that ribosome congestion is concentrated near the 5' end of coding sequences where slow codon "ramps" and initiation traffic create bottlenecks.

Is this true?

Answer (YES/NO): YES